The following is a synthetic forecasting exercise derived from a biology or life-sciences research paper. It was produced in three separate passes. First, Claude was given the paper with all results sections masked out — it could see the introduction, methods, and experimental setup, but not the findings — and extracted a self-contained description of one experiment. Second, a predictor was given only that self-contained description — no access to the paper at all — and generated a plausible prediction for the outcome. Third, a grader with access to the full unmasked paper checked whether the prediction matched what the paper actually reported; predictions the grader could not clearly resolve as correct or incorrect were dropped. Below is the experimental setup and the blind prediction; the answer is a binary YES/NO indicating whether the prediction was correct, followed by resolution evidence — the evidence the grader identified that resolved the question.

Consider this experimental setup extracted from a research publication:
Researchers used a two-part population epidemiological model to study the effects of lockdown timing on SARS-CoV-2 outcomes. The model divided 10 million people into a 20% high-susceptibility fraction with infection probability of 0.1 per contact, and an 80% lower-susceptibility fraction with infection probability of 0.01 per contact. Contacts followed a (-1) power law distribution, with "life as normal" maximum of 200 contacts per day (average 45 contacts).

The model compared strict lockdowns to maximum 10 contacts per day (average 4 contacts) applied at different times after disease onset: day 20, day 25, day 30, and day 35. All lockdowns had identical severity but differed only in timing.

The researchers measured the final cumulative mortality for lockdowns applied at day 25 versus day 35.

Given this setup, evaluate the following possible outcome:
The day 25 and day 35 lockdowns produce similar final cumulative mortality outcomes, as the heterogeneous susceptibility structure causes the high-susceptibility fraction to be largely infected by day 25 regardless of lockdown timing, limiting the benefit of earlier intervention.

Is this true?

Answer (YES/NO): NO